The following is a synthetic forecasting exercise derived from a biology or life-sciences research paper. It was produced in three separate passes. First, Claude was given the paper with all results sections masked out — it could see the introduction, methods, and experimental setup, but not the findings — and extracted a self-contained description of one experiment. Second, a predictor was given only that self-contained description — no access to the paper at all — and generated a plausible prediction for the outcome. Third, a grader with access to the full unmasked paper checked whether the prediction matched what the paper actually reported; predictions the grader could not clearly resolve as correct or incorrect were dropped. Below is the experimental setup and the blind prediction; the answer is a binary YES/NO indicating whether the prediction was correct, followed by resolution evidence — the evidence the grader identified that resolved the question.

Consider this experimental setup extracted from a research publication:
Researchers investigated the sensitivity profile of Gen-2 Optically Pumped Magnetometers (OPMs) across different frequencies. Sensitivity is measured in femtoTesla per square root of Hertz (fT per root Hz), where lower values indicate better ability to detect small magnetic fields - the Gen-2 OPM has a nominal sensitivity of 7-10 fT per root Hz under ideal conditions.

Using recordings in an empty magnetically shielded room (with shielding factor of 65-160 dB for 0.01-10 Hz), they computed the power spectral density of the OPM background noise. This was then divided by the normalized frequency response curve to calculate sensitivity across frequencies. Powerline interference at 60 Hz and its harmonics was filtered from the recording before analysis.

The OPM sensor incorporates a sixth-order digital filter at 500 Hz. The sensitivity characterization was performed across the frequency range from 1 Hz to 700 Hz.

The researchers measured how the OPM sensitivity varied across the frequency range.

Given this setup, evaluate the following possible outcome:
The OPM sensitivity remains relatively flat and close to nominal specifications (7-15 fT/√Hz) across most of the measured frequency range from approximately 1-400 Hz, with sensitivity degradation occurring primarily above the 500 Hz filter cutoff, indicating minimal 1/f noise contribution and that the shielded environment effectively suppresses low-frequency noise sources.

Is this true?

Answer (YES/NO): NO